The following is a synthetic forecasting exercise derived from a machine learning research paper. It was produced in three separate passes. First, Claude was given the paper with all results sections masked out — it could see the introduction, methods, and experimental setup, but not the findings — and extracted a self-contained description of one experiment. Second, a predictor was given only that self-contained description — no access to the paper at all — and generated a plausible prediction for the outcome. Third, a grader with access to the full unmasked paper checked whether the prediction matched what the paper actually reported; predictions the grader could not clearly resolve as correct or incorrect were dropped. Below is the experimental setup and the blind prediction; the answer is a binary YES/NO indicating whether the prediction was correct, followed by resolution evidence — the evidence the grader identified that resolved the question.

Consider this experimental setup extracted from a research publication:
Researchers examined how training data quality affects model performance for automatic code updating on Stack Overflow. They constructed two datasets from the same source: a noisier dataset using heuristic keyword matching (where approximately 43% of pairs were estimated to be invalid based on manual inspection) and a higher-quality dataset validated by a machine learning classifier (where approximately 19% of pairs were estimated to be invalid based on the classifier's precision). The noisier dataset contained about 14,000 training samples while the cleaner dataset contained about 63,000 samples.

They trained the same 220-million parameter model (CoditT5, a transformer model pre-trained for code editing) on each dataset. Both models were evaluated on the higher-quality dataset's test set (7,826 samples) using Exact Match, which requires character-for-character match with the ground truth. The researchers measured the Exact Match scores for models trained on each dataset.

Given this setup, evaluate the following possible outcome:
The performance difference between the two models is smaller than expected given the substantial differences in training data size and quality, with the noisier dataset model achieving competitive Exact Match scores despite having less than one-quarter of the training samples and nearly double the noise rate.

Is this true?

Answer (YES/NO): NO